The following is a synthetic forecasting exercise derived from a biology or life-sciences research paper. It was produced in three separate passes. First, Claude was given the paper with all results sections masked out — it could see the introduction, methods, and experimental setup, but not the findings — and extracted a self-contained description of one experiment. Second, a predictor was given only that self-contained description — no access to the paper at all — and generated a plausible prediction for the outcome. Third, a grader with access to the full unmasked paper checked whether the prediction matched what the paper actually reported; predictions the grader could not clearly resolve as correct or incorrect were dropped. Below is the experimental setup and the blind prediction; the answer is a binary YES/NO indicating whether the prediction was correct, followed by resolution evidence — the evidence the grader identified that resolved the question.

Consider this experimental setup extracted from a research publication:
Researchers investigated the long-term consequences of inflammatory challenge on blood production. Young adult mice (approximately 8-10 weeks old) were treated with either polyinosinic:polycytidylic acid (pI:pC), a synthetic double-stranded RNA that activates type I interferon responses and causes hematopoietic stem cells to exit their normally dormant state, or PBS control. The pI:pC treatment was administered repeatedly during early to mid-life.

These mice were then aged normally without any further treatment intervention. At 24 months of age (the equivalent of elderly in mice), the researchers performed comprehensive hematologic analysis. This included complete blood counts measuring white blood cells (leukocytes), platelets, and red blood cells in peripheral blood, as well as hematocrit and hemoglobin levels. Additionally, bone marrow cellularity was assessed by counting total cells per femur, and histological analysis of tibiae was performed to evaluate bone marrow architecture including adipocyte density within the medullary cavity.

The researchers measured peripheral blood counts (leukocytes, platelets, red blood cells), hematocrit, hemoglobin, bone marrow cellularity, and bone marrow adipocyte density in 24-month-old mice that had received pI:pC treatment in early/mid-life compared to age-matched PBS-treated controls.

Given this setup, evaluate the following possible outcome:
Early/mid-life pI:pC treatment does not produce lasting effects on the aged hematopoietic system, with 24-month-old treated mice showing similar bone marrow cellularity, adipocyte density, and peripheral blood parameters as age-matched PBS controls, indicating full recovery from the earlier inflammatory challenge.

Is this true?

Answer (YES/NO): NO